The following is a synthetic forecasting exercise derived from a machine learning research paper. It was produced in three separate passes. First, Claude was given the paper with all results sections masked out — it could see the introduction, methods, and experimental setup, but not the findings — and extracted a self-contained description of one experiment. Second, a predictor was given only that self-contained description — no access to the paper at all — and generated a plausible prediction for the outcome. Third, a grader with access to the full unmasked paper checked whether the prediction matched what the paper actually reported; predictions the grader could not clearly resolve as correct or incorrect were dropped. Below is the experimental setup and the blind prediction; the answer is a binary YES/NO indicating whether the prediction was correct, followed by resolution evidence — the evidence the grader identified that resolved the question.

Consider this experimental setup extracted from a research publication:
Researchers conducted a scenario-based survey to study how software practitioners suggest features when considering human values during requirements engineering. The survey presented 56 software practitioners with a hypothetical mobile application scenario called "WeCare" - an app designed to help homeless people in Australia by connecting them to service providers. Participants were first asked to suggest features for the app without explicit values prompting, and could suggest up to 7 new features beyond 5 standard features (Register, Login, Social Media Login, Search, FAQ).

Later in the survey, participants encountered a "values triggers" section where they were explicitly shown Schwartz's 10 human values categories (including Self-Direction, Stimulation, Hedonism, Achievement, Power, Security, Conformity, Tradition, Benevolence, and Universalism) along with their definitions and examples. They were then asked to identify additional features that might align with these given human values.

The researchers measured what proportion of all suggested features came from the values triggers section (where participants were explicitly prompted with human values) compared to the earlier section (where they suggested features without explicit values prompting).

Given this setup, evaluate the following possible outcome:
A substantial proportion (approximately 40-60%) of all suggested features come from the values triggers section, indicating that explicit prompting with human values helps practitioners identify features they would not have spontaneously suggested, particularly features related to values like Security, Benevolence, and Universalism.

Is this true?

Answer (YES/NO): NO